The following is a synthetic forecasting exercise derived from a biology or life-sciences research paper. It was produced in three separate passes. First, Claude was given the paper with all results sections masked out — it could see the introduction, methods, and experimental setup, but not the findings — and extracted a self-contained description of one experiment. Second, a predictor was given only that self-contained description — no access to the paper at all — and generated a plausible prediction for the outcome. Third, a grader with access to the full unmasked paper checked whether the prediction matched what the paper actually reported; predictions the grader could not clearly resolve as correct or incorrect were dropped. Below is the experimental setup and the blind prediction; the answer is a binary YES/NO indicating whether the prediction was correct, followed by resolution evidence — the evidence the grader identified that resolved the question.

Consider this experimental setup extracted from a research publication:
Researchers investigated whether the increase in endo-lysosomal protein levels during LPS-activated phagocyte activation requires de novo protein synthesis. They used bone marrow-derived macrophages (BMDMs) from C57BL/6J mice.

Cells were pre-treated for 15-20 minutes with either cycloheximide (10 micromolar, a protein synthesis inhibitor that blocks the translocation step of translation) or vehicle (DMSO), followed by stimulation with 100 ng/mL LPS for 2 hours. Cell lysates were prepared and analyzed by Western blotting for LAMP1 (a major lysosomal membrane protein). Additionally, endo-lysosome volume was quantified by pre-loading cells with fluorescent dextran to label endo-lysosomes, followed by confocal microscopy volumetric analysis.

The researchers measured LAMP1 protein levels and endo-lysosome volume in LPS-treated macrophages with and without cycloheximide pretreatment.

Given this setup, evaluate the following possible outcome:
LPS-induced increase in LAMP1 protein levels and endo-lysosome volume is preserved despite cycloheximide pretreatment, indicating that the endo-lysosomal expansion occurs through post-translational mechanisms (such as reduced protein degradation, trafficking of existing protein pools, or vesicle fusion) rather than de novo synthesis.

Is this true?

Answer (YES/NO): NO